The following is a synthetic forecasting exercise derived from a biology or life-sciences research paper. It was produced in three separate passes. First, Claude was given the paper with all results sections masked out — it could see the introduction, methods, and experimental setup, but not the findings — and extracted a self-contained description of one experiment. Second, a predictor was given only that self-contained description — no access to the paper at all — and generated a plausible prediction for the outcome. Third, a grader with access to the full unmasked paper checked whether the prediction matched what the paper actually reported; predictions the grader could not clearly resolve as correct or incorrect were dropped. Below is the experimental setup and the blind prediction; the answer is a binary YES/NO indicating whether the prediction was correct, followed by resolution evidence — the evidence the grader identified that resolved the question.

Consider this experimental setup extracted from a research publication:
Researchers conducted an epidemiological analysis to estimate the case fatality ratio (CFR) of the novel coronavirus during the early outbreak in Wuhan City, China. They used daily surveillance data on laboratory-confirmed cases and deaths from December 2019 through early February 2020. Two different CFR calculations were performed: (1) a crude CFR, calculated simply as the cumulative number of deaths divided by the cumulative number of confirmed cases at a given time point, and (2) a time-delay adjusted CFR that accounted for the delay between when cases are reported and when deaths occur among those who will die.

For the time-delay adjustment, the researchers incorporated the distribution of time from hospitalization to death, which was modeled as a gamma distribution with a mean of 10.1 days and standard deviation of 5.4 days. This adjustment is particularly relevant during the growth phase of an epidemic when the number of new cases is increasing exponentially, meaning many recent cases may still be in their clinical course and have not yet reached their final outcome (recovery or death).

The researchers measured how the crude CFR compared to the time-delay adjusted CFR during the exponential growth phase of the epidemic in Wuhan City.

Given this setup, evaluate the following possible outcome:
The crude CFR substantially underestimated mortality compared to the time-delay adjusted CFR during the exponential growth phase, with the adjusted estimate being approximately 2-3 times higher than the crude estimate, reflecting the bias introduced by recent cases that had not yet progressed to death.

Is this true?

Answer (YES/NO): NO